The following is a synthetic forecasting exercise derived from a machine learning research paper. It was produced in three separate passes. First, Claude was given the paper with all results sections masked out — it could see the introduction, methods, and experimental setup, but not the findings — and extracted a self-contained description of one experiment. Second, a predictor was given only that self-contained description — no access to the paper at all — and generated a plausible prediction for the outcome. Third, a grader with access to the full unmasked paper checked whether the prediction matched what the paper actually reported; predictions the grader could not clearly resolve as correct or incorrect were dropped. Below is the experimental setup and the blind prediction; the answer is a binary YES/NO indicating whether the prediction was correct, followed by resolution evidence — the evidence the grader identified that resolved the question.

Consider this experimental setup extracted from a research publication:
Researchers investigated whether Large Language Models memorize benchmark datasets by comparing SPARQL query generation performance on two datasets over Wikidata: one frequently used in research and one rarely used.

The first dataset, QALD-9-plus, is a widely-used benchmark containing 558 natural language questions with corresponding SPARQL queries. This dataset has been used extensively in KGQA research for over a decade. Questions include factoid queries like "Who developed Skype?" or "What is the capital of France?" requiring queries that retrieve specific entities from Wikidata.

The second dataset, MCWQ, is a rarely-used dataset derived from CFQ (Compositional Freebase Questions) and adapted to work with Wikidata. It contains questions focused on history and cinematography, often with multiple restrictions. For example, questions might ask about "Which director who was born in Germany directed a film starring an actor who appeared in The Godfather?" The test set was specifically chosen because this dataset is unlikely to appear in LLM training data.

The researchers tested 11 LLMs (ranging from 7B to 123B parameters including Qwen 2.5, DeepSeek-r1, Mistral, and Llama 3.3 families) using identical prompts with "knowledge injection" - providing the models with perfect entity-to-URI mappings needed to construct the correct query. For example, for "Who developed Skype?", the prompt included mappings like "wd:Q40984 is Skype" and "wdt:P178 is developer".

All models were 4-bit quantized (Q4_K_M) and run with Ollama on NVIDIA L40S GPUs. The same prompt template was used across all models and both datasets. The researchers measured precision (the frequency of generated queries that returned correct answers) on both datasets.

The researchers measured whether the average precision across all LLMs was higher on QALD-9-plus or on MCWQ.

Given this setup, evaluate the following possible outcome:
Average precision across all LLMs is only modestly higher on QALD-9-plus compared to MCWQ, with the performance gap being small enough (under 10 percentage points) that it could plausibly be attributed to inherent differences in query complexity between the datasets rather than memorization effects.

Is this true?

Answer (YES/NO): NO